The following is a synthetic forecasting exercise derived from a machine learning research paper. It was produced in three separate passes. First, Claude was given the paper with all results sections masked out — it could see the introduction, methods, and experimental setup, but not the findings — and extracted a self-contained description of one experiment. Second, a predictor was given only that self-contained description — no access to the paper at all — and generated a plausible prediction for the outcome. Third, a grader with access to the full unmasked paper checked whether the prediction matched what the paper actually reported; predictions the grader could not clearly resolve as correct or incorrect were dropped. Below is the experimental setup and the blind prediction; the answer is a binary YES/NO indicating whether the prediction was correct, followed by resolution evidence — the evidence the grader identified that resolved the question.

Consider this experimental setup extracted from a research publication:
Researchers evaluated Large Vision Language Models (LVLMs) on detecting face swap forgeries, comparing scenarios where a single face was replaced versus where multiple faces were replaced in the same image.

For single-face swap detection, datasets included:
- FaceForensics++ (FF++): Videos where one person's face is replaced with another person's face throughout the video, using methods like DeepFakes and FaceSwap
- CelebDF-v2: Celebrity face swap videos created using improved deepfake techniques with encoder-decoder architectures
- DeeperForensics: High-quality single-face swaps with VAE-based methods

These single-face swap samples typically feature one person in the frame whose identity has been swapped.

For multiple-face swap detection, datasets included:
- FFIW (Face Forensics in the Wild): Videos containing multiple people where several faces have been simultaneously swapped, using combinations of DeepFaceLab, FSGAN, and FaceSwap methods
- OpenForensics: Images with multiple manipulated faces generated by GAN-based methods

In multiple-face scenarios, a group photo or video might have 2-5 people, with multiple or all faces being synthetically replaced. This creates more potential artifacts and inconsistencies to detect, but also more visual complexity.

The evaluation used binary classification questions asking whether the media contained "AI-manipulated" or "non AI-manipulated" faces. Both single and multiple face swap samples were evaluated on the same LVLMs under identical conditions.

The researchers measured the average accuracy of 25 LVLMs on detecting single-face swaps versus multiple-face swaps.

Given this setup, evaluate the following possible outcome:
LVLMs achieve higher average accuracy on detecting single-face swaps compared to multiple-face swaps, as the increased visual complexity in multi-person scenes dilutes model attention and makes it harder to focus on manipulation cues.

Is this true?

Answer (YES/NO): YES